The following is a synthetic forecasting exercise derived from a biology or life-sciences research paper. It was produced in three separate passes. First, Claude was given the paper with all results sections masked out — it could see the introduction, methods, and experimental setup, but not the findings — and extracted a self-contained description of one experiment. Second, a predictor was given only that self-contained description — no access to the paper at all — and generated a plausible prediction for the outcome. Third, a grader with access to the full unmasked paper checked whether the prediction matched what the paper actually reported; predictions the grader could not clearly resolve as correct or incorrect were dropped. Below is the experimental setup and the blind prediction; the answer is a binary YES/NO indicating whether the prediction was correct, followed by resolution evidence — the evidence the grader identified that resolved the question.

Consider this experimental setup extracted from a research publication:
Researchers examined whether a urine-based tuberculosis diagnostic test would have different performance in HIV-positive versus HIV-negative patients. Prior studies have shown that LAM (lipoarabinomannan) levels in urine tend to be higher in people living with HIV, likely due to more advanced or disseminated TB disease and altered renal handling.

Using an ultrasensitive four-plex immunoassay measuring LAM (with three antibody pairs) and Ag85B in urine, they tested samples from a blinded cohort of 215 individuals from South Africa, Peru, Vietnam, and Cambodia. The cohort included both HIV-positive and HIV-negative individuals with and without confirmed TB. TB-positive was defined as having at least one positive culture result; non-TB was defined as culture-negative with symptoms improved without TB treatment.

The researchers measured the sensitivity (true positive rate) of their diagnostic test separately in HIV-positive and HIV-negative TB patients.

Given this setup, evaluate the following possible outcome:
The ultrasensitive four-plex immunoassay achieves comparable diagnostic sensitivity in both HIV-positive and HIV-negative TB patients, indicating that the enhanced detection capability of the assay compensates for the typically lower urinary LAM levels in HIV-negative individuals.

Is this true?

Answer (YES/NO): NO